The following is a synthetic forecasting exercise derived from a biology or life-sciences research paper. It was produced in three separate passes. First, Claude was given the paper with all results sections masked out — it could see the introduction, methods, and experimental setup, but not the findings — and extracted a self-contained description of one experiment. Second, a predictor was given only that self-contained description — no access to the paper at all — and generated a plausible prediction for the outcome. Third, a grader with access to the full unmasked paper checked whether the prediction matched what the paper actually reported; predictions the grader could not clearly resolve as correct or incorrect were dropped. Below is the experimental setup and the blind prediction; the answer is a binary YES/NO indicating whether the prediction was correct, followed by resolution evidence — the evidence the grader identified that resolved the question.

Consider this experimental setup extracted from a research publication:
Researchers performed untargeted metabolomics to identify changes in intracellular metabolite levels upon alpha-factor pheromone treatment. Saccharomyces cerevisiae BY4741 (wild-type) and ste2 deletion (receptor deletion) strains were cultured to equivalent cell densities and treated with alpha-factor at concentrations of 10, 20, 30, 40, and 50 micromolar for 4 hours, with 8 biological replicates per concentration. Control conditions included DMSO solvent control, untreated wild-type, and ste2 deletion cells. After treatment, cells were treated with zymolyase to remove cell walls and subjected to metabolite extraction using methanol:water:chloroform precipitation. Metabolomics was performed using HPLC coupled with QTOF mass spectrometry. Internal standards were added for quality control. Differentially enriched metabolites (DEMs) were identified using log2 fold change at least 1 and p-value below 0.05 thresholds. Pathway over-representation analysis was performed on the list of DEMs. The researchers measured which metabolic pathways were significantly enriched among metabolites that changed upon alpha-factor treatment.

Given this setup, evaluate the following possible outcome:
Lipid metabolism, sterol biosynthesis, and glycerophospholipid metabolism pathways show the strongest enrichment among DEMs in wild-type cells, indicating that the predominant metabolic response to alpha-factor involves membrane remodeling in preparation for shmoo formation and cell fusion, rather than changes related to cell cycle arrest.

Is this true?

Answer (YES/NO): NO